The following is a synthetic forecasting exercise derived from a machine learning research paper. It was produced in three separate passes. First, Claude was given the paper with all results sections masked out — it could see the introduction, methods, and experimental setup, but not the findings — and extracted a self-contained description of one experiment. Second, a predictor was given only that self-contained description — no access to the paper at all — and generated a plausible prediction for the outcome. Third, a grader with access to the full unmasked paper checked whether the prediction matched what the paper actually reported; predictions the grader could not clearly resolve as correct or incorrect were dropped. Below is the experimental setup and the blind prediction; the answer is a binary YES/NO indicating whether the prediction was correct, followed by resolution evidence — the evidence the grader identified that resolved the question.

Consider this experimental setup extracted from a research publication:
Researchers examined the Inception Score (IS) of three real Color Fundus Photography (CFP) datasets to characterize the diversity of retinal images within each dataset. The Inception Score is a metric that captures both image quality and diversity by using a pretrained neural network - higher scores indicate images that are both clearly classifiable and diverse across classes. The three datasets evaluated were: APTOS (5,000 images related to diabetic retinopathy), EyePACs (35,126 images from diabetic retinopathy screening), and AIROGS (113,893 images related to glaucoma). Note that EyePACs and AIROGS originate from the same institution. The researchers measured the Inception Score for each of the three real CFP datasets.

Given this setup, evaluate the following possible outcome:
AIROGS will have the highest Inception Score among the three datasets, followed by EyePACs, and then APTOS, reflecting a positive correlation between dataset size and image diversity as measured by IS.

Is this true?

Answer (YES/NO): NO